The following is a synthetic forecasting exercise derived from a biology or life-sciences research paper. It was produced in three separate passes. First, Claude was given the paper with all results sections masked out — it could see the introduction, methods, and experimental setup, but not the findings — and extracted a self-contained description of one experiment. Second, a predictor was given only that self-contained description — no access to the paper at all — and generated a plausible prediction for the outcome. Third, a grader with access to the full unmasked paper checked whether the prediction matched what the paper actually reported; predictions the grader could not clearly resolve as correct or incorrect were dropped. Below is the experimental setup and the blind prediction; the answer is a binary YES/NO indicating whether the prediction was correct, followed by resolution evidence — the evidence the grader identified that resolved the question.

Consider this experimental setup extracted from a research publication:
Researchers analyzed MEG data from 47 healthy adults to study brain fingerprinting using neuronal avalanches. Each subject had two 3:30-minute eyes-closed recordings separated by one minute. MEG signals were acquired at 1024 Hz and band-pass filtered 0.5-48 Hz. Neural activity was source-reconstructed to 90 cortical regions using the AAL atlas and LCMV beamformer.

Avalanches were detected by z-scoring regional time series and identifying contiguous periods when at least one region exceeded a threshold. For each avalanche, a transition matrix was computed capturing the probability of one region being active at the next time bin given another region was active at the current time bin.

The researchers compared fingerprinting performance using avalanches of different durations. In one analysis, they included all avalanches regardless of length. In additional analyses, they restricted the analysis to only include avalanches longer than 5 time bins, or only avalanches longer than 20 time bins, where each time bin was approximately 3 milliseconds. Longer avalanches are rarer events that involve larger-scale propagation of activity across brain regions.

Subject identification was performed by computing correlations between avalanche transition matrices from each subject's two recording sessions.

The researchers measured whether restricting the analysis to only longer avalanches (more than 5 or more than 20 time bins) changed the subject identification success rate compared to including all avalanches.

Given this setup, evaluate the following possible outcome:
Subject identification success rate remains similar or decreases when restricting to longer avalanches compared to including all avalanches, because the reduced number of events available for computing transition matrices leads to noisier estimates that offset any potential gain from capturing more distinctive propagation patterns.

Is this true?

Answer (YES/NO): YES